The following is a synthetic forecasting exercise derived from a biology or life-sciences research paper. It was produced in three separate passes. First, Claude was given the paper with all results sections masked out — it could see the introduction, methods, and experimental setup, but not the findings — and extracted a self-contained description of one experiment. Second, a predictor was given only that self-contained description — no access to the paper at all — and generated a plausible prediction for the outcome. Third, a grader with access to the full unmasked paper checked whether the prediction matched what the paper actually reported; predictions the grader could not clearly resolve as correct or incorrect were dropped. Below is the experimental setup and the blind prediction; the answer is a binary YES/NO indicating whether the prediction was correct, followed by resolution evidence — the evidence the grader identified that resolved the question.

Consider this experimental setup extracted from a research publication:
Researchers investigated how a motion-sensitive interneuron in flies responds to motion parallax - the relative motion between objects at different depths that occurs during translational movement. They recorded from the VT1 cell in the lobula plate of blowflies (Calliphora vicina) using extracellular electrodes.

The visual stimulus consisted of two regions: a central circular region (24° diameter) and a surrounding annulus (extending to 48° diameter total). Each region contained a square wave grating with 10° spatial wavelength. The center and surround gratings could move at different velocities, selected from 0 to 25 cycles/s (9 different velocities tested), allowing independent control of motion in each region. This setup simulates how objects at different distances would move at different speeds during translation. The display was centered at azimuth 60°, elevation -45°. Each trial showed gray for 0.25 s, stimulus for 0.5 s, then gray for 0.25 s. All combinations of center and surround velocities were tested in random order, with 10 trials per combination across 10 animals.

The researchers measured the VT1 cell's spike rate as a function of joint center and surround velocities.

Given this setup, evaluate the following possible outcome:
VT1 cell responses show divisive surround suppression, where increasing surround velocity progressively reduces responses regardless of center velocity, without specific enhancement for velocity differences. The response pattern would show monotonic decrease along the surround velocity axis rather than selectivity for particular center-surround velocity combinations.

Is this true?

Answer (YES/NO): NO